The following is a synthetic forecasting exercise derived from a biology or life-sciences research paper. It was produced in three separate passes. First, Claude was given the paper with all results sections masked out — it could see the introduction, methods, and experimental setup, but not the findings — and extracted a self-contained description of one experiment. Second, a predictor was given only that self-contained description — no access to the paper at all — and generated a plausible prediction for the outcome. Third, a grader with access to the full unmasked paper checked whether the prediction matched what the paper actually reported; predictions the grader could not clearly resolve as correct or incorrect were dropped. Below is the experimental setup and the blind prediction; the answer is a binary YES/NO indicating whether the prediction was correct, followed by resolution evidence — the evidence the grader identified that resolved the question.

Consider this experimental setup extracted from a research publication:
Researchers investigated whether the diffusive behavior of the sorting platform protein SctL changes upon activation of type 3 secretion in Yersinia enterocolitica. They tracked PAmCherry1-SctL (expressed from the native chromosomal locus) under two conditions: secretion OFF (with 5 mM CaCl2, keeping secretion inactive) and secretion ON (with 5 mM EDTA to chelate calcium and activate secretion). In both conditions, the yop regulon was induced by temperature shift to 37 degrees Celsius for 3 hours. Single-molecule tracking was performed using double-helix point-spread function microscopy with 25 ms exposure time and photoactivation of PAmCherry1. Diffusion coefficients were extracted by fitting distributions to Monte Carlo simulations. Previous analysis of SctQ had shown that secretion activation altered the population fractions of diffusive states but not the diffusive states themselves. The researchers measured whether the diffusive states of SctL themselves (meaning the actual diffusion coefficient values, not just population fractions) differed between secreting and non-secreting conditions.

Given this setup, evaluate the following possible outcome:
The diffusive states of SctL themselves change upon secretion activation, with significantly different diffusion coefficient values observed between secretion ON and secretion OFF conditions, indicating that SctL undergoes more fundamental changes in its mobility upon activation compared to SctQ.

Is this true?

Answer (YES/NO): YES